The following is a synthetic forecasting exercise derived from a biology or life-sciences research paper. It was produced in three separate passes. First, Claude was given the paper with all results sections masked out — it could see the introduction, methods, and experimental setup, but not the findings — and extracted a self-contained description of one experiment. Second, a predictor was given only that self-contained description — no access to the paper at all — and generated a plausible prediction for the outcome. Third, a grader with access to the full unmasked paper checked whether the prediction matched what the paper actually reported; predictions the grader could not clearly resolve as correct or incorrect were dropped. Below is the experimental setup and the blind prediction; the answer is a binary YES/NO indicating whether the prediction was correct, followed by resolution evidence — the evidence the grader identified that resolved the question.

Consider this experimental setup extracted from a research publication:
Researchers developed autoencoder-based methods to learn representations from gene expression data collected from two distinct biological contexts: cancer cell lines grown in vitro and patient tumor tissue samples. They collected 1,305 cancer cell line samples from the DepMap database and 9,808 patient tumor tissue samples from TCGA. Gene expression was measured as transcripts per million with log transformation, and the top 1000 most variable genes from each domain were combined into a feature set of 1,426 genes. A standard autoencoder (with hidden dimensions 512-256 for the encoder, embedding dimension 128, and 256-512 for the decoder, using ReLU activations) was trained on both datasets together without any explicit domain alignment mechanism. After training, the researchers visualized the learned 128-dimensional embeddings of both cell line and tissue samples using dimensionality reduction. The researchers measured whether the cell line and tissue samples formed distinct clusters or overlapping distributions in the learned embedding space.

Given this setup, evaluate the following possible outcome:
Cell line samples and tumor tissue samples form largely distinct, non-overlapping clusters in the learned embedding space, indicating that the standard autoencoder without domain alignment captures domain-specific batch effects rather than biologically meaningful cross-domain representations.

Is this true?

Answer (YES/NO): YES